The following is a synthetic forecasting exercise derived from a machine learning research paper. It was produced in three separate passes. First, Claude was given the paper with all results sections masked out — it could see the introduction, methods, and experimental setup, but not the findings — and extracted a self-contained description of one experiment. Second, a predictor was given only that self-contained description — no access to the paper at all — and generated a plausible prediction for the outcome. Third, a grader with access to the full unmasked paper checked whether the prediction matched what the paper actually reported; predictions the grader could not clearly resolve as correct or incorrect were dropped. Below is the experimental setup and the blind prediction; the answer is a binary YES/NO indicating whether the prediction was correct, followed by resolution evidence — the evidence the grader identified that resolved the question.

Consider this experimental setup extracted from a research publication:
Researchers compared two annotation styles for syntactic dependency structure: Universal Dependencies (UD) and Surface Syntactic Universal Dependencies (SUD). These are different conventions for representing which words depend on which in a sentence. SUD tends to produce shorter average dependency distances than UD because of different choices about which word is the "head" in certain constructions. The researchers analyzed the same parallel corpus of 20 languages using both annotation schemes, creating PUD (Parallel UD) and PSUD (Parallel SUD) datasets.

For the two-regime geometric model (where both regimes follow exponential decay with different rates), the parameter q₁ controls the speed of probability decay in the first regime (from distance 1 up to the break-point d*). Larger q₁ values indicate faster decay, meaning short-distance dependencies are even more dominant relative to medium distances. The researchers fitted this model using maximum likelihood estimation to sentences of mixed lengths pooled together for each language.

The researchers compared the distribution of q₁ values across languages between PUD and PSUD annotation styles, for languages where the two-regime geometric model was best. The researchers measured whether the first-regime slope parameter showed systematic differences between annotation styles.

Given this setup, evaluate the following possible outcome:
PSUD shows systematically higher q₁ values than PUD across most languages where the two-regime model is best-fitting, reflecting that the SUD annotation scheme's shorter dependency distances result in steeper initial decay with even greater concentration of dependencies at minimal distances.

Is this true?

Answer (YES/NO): YES